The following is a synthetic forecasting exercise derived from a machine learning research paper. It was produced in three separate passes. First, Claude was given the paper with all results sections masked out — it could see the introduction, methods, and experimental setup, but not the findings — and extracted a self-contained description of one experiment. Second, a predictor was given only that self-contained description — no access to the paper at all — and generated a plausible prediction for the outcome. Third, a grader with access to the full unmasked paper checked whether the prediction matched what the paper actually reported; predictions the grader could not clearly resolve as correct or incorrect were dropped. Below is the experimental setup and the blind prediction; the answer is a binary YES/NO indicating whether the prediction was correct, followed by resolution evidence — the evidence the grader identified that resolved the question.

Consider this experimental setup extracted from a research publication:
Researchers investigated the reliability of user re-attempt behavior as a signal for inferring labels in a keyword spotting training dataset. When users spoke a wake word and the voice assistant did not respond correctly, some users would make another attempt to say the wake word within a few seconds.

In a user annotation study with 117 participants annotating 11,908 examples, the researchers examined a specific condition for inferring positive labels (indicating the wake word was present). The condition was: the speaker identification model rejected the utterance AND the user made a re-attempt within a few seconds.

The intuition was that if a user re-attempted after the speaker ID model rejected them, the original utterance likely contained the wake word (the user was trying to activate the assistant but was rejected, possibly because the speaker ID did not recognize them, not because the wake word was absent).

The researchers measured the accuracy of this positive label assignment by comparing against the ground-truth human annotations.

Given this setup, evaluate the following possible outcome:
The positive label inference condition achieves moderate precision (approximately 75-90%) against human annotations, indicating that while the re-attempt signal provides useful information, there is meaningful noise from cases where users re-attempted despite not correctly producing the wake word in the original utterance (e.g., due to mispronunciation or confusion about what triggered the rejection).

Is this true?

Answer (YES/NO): YES